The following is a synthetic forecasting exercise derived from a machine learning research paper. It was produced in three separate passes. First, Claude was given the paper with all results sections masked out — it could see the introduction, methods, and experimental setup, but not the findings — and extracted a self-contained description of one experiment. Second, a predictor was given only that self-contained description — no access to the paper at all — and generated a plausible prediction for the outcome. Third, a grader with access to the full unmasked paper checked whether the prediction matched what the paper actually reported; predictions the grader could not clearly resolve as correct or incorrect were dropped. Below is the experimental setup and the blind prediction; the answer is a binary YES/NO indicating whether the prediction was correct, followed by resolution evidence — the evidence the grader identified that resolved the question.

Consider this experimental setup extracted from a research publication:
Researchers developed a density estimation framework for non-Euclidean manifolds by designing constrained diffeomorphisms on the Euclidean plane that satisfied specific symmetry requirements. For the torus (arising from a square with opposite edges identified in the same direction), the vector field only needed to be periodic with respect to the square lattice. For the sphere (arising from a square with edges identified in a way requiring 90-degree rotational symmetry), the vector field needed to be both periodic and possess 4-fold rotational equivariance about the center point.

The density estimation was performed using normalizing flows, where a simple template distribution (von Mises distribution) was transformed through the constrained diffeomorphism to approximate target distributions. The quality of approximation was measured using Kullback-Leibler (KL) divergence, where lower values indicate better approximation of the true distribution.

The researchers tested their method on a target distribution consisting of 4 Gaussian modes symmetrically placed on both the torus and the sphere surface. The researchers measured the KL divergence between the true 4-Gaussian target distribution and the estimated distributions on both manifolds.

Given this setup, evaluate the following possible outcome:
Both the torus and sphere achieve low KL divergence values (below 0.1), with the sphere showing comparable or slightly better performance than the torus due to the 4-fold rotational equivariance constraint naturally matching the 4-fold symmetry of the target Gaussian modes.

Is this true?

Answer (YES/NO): YES